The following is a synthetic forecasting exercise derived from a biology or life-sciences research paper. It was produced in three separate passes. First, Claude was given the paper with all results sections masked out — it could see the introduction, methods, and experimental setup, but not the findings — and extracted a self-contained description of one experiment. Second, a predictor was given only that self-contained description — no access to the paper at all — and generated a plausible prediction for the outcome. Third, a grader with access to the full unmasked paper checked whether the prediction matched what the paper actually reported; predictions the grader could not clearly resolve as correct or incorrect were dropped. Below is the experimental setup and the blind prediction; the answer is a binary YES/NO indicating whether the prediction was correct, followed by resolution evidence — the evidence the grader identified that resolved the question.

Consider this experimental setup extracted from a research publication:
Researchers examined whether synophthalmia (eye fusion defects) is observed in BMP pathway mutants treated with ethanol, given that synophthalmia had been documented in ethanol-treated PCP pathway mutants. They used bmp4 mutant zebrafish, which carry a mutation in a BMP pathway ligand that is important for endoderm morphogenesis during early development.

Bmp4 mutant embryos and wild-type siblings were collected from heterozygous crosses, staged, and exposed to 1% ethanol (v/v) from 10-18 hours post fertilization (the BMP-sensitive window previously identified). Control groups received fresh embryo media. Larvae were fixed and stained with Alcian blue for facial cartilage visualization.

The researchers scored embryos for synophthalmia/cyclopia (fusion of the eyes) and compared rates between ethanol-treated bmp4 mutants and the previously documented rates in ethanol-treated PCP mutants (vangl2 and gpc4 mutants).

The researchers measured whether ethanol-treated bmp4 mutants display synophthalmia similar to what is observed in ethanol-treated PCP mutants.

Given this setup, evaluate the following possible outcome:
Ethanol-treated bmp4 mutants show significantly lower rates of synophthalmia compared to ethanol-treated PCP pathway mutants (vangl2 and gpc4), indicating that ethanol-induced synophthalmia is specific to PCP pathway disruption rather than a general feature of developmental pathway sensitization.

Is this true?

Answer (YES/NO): NO